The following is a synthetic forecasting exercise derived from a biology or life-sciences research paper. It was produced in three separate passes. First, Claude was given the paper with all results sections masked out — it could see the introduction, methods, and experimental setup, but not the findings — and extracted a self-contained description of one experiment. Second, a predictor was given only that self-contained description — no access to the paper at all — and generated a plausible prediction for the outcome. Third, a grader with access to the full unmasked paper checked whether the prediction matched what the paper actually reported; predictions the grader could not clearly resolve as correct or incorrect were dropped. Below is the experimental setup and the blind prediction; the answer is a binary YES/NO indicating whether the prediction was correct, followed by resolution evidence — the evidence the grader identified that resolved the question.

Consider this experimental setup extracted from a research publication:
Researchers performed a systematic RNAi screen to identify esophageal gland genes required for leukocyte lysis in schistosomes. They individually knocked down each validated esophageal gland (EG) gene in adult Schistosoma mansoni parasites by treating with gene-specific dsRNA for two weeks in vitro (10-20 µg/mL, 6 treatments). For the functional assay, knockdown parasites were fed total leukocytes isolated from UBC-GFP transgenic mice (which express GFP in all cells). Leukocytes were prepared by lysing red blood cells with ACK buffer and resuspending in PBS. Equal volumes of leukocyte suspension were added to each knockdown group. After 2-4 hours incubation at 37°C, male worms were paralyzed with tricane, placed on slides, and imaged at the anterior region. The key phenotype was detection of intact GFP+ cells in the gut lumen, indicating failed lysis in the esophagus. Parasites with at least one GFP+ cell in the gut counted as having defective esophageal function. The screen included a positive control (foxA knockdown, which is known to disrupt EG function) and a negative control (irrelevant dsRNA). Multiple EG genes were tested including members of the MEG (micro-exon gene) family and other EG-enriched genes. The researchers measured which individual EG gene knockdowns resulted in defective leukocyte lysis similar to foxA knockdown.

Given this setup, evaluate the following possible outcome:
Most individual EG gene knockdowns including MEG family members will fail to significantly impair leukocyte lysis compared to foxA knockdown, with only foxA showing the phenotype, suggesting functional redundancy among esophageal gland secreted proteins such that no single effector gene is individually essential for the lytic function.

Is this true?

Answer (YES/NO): NO